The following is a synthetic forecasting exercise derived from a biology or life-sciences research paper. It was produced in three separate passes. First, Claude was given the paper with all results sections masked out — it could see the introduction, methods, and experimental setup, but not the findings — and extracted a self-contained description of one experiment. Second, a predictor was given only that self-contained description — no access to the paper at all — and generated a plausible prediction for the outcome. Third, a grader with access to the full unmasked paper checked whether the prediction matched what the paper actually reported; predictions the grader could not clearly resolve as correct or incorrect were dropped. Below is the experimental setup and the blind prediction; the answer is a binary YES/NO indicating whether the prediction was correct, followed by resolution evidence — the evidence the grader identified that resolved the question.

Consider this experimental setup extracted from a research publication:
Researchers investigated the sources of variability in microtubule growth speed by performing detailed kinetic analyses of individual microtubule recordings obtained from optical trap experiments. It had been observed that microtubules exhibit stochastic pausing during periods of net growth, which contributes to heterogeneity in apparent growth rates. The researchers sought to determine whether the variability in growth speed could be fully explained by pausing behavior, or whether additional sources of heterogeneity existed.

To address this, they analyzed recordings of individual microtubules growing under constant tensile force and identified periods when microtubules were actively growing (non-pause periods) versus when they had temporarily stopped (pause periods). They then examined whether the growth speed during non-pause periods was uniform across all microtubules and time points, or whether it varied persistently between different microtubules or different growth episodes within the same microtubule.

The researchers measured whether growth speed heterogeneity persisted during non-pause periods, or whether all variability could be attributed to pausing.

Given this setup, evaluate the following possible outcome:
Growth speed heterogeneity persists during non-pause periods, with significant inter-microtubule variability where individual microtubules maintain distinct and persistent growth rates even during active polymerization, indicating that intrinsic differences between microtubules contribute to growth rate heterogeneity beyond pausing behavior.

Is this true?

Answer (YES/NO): YES